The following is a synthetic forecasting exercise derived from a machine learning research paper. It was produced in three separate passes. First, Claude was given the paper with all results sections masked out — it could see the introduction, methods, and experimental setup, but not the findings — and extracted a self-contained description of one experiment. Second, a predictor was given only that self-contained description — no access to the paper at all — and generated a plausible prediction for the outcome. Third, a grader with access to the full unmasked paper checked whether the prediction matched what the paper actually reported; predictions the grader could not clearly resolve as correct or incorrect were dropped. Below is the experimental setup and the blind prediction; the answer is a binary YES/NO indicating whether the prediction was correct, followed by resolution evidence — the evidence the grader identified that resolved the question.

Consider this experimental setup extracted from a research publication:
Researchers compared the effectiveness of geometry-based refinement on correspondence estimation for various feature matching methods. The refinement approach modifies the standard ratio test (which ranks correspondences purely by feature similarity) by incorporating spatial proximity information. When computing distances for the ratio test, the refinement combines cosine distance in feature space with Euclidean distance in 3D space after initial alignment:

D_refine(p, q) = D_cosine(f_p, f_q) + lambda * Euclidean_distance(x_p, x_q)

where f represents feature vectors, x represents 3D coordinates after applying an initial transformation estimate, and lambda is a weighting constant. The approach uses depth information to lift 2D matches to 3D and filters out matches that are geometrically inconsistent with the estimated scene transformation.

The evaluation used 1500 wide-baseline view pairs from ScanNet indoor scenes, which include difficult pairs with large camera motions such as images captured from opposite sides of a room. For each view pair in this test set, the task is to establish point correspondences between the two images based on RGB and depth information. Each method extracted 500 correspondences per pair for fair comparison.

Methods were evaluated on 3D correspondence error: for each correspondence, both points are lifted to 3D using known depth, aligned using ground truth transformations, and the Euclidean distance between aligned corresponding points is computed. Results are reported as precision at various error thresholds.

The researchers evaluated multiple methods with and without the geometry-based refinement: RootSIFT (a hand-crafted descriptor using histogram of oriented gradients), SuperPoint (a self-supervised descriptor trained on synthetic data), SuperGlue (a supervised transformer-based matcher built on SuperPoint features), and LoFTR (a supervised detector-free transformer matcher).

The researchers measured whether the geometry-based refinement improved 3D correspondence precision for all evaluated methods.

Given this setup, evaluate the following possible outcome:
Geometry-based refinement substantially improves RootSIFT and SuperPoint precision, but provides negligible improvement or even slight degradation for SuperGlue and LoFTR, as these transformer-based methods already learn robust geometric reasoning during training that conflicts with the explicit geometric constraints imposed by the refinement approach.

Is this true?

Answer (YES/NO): NO